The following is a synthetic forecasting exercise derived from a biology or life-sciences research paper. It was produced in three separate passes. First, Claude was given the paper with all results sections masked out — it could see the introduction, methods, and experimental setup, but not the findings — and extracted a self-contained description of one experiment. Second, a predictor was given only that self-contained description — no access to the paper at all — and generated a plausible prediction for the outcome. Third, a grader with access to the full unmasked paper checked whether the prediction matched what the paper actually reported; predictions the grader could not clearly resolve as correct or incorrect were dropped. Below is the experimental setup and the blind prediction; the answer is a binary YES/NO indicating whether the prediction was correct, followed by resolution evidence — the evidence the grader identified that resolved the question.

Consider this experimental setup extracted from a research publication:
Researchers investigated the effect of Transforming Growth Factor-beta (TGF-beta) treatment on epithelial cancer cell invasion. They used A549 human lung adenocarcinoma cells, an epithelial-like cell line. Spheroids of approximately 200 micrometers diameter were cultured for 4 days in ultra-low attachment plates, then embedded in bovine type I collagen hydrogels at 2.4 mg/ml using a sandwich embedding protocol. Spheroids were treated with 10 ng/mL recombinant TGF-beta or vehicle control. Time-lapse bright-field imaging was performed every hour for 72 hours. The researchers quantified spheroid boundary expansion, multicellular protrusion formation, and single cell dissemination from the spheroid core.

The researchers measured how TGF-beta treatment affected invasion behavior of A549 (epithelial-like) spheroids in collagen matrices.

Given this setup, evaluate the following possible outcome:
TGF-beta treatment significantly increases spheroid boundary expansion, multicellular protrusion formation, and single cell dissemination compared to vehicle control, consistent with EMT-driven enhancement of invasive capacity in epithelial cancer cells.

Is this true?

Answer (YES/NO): NO